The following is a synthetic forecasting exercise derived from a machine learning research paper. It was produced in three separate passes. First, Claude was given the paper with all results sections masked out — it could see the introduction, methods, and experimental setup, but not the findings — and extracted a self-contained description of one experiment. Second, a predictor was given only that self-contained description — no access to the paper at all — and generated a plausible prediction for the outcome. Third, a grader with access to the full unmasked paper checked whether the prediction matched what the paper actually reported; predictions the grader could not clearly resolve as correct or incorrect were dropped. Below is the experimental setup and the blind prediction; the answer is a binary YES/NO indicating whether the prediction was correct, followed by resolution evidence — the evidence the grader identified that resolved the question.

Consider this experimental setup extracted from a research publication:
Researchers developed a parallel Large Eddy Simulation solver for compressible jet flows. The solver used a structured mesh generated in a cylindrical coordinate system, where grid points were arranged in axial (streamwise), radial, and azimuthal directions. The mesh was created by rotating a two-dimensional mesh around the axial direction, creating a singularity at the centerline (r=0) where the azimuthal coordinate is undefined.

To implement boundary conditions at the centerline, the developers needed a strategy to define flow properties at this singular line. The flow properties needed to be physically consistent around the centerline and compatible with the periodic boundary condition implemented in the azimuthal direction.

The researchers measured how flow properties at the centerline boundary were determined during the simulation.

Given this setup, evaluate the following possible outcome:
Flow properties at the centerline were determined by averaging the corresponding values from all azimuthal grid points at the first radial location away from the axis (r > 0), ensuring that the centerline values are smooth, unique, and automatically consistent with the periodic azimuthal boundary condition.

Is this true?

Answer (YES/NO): YES